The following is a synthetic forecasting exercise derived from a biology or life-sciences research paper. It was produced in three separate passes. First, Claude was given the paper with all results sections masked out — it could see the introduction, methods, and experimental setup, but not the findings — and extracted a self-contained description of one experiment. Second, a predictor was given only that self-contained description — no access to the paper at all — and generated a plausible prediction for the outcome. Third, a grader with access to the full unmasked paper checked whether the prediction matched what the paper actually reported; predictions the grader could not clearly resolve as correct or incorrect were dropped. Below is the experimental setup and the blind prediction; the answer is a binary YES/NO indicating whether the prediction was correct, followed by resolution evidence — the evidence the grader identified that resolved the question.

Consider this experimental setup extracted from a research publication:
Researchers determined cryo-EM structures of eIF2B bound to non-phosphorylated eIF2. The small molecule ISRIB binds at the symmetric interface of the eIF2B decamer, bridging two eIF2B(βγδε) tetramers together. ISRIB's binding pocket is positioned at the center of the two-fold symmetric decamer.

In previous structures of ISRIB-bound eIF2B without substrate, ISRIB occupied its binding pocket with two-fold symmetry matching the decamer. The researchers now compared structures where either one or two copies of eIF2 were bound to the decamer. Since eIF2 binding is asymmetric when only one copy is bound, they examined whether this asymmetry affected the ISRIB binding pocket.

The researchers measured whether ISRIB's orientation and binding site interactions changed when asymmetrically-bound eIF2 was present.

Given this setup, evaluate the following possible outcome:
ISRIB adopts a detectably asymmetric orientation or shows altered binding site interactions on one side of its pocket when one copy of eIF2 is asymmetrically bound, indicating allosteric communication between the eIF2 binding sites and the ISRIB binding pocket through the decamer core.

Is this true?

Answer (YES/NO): NO